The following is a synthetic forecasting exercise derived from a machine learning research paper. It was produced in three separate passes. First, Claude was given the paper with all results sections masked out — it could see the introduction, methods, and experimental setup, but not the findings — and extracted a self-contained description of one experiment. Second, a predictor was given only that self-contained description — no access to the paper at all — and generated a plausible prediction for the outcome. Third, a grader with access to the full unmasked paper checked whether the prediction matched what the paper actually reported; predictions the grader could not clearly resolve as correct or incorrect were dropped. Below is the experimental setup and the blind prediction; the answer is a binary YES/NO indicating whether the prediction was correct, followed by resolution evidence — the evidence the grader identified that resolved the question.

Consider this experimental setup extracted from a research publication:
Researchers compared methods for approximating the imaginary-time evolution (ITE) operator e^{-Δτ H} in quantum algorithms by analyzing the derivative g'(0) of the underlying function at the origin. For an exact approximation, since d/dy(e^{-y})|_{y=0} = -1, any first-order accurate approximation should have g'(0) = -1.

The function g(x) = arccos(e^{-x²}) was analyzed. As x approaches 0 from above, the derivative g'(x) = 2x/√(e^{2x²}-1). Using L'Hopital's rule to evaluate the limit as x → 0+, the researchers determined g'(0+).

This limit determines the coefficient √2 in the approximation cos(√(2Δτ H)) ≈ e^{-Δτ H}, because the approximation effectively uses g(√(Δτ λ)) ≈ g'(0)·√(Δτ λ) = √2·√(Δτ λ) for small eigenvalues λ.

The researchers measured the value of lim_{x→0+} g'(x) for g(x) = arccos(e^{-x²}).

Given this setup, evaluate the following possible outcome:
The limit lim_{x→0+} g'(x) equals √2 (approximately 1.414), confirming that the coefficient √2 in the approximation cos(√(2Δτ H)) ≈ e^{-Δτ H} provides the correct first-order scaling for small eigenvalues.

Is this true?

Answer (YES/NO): YES